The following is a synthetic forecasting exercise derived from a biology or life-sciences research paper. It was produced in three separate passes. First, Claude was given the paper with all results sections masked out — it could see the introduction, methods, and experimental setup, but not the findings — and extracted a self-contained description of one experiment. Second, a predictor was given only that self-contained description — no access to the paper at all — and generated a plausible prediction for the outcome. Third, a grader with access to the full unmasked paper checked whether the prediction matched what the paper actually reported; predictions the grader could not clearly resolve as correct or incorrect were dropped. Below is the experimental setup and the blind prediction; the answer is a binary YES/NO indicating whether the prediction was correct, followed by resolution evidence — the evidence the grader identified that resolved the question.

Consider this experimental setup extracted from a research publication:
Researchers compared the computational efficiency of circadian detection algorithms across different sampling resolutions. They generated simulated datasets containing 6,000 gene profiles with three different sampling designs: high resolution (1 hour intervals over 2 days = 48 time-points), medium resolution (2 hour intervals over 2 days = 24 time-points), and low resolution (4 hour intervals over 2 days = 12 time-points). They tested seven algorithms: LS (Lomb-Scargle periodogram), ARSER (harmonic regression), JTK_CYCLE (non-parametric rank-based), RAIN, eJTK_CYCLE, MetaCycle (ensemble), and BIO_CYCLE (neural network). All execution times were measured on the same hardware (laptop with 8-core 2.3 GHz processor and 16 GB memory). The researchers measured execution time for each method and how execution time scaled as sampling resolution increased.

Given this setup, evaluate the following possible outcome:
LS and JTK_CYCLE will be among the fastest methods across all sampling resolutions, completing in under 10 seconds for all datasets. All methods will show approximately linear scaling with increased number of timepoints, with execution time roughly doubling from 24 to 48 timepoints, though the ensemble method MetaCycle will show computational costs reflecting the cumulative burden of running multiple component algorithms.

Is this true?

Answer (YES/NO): NO